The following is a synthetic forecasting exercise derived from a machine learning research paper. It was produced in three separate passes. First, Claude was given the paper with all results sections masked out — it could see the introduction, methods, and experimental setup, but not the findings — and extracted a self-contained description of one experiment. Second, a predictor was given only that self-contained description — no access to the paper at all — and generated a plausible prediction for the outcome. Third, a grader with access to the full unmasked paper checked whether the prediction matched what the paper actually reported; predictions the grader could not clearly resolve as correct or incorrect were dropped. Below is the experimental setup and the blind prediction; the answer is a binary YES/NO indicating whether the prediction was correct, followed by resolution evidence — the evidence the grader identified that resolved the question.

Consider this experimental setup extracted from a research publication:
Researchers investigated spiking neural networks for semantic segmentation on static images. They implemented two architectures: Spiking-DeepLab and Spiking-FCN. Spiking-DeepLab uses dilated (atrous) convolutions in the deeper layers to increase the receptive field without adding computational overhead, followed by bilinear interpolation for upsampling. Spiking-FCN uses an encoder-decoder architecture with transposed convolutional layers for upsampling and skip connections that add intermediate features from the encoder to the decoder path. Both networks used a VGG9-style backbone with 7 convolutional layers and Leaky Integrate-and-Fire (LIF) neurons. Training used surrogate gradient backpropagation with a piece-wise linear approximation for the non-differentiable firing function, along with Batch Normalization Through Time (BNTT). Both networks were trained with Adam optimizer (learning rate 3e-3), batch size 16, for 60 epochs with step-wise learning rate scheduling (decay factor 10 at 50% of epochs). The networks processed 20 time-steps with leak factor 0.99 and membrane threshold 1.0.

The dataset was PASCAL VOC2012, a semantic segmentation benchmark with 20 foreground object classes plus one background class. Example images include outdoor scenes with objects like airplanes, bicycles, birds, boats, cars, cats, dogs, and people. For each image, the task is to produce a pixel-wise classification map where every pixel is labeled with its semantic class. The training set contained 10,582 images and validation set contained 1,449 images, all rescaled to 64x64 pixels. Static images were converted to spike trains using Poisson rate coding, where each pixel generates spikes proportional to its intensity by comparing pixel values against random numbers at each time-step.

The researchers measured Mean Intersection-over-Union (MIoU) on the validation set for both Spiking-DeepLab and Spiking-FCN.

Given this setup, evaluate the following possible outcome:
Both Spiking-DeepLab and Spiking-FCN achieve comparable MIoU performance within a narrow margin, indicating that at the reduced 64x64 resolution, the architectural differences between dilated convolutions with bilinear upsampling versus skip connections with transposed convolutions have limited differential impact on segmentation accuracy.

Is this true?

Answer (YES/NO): NO